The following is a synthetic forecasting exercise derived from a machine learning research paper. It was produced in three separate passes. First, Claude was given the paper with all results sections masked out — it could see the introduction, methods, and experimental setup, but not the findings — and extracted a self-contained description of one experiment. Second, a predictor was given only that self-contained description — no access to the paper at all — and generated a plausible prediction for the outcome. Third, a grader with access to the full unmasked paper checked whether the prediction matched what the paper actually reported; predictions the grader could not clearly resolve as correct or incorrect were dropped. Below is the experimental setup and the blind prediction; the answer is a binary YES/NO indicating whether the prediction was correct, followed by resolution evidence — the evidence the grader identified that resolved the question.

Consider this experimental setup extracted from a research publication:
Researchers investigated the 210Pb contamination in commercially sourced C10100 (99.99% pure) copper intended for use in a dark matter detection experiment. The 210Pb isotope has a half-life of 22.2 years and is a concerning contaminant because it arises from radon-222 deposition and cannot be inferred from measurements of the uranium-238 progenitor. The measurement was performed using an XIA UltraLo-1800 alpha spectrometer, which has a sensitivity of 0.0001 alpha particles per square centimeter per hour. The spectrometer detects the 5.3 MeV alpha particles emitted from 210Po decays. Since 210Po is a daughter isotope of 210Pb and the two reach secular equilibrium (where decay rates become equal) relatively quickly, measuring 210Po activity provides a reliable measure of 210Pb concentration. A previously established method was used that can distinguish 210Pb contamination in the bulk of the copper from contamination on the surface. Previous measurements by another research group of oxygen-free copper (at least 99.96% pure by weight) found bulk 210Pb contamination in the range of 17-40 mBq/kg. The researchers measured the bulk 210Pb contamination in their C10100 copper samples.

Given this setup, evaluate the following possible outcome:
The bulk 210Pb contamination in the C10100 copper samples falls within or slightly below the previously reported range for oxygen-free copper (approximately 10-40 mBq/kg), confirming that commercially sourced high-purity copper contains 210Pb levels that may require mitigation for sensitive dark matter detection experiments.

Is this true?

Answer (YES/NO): YES